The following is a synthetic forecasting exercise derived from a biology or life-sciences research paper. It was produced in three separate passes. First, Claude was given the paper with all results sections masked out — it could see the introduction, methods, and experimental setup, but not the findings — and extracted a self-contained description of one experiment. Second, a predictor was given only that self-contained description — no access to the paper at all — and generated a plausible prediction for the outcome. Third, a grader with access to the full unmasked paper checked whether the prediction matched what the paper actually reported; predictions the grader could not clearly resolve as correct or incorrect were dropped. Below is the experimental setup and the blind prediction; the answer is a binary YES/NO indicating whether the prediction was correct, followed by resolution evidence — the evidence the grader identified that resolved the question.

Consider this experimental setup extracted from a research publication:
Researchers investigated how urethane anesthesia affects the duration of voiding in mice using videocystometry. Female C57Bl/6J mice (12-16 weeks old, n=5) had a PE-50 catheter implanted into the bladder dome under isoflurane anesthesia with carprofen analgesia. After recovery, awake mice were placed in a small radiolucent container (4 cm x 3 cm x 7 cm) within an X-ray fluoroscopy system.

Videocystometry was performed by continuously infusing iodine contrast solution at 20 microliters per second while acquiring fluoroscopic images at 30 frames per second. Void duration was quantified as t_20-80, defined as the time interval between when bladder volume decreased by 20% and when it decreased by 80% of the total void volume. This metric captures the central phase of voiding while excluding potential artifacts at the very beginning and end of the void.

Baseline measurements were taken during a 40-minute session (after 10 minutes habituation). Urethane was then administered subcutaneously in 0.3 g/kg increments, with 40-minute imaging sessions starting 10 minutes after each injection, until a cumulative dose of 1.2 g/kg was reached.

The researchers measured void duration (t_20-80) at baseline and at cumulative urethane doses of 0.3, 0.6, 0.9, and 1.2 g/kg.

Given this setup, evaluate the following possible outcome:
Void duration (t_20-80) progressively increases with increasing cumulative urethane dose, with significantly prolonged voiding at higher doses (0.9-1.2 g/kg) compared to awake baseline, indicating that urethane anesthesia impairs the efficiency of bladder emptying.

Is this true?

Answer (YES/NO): NO